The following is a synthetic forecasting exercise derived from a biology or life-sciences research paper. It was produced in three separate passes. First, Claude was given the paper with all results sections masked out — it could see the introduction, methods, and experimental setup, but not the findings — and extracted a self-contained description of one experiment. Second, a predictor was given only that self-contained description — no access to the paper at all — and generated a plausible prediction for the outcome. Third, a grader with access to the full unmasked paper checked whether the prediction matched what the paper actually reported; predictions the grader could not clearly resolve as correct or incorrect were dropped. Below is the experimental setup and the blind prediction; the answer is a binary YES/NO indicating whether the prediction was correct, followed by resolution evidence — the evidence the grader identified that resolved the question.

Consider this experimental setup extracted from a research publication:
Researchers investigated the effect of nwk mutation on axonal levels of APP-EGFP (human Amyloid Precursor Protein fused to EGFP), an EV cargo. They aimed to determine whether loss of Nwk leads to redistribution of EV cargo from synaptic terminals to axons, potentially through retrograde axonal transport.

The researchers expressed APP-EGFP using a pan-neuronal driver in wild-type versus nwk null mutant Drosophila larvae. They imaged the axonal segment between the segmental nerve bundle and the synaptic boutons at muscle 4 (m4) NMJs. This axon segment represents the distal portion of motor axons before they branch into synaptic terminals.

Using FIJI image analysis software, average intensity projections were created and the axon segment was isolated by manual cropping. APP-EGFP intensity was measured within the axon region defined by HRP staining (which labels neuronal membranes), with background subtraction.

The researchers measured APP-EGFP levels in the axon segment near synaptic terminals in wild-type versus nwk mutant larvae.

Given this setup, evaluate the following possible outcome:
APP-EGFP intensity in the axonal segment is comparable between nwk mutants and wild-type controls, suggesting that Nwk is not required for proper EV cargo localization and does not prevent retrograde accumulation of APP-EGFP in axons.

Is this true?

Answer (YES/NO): NO